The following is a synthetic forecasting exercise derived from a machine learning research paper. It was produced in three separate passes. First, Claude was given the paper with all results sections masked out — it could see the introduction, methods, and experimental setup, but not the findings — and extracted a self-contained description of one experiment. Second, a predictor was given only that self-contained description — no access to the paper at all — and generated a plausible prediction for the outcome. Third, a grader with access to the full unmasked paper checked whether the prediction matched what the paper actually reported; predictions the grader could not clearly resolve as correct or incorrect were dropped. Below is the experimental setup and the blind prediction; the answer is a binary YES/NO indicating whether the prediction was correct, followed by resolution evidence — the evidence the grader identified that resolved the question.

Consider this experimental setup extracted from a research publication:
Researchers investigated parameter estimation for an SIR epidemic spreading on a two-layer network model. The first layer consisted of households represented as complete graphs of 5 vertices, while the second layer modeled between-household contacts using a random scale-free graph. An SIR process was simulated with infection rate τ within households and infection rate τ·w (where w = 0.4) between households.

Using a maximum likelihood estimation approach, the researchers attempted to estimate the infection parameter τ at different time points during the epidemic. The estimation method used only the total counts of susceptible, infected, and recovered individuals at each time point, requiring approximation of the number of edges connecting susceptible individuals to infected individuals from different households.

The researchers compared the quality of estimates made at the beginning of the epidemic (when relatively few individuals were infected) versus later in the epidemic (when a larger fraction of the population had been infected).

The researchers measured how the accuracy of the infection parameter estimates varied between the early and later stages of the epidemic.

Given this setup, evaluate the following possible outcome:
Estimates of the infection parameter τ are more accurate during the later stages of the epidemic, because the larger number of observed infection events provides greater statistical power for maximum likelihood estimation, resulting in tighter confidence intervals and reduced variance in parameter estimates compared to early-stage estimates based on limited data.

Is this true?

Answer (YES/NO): YES